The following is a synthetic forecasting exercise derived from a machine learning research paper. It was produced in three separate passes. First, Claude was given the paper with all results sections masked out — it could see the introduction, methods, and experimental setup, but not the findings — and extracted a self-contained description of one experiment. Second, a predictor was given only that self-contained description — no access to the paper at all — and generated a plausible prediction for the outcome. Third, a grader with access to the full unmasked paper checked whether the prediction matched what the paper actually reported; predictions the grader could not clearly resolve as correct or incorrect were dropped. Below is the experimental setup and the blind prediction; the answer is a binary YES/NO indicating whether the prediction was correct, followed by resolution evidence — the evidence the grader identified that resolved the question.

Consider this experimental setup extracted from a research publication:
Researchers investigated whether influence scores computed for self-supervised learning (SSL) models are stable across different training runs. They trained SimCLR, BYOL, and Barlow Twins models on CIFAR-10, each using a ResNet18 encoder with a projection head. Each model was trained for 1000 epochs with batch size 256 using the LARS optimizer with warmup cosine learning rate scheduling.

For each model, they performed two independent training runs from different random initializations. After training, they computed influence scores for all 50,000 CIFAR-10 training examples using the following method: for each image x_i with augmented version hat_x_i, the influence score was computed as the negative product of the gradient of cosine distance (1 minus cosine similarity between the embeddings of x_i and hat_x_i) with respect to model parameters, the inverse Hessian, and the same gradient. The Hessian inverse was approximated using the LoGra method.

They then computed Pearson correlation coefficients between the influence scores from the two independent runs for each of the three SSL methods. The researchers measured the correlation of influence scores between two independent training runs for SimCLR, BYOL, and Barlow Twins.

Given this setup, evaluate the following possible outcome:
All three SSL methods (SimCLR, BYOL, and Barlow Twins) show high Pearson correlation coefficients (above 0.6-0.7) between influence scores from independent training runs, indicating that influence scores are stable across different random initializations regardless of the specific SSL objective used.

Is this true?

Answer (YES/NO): YES